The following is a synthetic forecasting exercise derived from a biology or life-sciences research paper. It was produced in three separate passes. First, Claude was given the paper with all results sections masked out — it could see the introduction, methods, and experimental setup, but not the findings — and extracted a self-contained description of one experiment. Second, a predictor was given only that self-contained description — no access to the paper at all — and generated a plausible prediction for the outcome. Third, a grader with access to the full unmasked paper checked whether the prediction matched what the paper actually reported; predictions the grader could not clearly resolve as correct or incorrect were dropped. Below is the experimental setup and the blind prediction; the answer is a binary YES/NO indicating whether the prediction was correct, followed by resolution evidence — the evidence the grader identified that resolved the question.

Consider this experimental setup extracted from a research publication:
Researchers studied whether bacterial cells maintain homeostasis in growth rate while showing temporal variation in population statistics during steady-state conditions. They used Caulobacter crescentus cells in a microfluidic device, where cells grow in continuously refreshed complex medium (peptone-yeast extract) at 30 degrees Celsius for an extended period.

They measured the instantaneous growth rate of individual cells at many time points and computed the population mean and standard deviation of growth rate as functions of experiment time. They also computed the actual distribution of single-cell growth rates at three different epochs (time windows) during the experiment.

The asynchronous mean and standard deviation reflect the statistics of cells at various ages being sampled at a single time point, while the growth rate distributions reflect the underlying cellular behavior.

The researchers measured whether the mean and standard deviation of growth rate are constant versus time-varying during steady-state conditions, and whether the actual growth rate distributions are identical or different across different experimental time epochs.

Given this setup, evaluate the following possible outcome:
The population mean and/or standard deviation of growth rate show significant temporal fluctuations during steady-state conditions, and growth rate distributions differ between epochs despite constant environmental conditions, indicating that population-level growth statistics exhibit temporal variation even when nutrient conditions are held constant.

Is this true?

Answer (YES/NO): NO